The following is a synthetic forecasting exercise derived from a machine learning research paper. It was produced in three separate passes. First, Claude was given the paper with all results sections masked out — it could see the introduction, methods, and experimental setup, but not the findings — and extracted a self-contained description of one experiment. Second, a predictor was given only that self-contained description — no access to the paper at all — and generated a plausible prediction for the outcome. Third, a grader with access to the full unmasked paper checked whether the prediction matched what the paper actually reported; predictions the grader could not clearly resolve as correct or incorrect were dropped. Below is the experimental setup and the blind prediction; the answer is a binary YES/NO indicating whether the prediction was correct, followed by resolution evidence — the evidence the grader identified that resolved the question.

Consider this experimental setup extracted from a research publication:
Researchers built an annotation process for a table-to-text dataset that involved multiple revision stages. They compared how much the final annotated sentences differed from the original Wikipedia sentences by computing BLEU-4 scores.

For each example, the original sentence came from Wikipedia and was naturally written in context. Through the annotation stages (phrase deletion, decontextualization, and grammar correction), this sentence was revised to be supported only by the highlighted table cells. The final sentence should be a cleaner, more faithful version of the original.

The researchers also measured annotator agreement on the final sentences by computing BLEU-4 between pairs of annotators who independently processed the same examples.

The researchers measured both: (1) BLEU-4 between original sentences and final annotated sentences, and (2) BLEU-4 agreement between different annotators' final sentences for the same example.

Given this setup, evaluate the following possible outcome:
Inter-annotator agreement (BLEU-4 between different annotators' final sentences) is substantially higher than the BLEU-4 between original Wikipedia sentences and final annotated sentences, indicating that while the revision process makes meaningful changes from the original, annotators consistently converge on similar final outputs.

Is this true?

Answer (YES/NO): YES